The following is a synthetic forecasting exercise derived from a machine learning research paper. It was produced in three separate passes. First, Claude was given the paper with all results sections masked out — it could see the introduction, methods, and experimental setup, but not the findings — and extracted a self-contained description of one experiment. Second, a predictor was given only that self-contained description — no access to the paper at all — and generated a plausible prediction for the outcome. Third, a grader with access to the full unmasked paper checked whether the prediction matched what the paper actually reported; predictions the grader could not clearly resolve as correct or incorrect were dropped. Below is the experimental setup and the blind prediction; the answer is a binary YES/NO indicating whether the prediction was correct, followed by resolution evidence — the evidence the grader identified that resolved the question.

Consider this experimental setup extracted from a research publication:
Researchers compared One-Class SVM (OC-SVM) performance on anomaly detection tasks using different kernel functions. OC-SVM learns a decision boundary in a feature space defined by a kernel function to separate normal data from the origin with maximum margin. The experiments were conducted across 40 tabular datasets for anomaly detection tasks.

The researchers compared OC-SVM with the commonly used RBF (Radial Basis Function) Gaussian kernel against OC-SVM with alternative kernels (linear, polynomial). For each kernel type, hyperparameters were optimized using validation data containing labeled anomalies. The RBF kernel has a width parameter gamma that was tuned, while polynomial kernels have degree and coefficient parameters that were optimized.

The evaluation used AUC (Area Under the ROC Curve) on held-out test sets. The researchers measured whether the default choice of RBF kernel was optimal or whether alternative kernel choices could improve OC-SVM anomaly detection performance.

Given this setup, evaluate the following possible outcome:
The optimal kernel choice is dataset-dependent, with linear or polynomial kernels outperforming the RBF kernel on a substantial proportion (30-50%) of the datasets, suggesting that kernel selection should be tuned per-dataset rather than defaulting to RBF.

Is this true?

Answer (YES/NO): NO